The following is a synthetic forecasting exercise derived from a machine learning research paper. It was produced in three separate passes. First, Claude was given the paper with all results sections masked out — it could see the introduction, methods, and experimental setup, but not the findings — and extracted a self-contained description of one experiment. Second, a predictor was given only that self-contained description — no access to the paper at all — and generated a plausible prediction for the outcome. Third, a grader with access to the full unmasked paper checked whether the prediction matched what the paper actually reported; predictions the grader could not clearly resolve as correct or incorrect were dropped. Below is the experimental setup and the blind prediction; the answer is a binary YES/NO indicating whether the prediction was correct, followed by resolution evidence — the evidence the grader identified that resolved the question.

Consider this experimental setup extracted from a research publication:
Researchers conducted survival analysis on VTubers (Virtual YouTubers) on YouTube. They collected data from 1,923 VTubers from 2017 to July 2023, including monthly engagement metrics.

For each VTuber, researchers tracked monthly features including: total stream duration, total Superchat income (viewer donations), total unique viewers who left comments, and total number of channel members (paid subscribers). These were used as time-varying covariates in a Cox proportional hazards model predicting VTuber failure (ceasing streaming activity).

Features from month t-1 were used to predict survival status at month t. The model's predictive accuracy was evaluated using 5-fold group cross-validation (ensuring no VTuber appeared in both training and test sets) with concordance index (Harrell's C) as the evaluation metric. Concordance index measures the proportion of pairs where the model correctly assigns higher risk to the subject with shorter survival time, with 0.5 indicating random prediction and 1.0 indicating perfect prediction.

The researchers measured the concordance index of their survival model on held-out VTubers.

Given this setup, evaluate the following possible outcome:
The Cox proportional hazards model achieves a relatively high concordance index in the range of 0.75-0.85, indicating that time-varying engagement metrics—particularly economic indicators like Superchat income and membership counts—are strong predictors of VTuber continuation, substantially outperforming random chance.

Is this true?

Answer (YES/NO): NO